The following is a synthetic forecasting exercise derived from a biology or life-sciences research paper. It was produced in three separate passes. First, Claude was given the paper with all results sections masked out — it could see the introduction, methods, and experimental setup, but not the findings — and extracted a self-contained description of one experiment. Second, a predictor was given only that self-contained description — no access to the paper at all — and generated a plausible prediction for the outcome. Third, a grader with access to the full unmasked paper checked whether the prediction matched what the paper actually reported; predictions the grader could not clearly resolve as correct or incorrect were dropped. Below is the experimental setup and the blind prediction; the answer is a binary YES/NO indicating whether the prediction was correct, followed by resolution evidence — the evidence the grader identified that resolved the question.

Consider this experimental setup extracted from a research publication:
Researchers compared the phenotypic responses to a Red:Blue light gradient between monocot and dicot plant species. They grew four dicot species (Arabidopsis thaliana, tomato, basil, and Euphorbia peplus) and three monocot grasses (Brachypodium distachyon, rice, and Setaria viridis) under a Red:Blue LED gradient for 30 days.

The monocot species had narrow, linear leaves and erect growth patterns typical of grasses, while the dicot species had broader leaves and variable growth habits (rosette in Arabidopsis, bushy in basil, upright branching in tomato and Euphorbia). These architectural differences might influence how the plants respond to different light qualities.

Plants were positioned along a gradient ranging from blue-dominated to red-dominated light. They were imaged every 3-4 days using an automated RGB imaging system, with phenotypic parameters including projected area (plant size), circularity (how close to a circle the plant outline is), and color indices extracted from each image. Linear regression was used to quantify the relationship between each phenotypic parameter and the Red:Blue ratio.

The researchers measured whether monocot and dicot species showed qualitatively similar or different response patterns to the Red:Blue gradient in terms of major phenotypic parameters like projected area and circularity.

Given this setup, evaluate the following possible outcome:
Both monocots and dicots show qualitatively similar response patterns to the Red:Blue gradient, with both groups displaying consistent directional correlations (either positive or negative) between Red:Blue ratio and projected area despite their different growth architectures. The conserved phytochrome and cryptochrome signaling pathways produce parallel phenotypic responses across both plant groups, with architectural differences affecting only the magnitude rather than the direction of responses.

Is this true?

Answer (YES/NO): NO